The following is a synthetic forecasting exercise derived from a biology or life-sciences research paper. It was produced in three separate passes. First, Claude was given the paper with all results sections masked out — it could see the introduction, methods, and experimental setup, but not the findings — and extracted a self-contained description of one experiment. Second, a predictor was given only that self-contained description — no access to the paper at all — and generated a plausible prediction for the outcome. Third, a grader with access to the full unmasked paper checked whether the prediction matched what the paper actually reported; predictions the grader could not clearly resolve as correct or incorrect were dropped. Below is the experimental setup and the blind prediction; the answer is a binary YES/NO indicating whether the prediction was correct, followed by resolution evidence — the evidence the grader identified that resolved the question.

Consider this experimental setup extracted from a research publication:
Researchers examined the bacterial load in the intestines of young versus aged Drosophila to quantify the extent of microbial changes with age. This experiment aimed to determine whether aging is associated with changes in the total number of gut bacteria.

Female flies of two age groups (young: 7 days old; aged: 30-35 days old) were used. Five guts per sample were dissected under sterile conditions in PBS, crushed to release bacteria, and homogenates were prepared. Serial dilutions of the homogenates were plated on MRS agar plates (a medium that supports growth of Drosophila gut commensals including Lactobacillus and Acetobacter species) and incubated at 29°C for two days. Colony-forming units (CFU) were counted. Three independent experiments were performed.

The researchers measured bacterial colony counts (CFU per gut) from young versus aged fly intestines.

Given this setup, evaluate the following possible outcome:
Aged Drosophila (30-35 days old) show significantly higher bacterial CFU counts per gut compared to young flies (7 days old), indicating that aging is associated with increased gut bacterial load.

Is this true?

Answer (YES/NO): YES